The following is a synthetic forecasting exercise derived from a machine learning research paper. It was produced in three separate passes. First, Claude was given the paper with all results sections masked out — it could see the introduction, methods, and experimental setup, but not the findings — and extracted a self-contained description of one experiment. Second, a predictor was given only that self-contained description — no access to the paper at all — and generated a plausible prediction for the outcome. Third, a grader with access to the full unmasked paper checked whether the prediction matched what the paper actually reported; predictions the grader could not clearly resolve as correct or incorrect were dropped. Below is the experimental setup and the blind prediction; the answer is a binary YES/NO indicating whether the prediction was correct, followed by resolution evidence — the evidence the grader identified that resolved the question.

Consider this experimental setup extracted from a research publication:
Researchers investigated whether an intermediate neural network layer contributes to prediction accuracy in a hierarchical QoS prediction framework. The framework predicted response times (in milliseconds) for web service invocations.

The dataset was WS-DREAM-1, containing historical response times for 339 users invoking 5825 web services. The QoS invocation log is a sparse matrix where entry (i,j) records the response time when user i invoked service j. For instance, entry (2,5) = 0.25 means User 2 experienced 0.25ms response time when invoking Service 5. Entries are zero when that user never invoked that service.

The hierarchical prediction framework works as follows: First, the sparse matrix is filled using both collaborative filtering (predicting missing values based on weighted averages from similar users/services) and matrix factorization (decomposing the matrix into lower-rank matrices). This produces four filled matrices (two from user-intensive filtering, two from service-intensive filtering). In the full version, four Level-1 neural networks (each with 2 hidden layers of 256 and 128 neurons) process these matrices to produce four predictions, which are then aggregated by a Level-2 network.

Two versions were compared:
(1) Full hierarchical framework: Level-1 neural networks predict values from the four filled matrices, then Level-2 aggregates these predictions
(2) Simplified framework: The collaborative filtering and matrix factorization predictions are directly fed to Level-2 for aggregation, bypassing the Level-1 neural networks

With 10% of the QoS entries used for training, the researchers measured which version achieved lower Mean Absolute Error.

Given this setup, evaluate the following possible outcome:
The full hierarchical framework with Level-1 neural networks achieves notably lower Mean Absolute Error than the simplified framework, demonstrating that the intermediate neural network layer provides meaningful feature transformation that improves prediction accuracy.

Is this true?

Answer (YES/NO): YES